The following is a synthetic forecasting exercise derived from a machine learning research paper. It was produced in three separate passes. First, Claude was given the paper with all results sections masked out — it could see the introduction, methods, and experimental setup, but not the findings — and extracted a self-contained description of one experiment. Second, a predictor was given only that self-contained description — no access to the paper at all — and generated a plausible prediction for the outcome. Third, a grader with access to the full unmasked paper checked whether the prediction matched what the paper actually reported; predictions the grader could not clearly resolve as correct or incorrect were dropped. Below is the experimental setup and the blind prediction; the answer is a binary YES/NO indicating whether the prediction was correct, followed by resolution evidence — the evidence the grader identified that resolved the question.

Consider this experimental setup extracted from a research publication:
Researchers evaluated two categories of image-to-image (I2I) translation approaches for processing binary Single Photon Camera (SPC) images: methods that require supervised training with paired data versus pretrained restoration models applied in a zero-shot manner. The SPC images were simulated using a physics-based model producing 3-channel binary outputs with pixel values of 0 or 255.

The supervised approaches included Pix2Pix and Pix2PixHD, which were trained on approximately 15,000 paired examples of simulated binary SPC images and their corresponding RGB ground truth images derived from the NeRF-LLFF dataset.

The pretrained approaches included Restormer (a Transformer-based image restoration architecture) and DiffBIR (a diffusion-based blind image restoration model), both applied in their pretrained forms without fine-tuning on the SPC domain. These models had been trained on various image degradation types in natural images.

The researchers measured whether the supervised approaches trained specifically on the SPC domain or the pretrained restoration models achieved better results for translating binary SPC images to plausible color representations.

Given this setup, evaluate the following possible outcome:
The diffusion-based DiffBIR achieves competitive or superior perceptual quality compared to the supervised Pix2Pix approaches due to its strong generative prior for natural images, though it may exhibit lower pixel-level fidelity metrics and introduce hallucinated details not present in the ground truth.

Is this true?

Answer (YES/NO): NO